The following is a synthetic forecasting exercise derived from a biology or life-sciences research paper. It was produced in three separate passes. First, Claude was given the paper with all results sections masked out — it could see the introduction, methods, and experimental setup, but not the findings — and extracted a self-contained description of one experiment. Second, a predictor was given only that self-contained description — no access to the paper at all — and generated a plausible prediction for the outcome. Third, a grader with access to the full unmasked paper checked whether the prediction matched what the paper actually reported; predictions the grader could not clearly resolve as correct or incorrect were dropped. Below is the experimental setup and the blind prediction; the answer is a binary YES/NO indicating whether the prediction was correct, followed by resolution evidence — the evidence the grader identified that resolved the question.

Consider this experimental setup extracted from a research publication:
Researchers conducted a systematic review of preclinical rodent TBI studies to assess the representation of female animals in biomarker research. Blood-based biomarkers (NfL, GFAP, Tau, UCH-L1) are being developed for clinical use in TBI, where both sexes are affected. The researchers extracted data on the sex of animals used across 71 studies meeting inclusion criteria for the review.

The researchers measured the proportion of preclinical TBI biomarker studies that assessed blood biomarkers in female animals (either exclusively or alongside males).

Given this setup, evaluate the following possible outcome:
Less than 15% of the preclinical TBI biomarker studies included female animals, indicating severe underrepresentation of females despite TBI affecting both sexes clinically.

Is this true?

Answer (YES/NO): YES